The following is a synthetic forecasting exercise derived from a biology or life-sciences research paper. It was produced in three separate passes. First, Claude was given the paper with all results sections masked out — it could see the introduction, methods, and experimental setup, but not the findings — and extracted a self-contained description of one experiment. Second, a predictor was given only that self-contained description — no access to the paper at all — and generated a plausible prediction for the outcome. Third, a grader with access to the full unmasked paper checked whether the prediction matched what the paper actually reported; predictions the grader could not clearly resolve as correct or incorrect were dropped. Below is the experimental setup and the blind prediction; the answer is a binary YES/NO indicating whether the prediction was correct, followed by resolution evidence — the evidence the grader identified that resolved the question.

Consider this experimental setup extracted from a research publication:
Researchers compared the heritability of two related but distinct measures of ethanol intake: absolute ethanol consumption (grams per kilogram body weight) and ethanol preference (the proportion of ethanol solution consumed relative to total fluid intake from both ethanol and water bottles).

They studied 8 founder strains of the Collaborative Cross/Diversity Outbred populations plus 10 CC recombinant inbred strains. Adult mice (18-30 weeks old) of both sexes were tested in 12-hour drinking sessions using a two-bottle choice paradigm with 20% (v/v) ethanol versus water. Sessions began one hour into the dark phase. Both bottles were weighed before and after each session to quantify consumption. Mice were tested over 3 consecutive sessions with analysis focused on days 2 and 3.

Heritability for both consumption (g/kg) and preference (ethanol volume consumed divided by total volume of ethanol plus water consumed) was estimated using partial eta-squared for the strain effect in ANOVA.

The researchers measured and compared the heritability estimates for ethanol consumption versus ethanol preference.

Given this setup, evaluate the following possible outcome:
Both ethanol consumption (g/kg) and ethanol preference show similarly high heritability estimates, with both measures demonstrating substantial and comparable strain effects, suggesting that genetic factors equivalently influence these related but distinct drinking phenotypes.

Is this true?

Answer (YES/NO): NO